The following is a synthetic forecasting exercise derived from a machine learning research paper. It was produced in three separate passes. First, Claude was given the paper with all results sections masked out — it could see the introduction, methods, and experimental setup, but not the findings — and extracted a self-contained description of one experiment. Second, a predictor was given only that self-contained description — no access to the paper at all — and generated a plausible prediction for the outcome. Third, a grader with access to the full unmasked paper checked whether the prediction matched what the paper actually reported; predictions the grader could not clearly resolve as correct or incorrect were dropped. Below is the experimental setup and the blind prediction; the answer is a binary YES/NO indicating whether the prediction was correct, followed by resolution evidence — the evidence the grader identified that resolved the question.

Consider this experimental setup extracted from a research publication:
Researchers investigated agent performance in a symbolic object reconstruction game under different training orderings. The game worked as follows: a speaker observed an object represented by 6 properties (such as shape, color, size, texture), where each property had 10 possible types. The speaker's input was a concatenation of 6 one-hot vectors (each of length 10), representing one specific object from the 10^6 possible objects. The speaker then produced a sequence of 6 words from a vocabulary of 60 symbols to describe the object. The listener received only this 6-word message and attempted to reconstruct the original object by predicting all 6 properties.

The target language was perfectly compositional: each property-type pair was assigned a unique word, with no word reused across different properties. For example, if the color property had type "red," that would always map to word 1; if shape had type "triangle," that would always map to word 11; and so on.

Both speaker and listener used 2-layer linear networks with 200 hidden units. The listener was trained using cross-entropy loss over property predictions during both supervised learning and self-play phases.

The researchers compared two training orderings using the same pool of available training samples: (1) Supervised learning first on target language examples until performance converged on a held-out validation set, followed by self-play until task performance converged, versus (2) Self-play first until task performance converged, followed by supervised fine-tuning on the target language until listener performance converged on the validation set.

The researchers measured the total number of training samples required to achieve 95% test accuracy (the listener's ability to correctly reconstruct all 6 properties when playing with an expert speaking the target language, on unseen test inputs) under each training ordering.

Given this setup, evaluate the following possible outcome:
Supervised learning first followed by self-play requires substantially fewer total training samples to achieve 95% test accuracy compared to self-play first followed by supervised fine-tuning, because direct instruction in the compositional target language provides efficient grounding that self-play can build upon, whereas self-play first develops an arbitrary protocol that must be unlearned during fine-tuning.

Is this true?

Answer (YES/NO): YES